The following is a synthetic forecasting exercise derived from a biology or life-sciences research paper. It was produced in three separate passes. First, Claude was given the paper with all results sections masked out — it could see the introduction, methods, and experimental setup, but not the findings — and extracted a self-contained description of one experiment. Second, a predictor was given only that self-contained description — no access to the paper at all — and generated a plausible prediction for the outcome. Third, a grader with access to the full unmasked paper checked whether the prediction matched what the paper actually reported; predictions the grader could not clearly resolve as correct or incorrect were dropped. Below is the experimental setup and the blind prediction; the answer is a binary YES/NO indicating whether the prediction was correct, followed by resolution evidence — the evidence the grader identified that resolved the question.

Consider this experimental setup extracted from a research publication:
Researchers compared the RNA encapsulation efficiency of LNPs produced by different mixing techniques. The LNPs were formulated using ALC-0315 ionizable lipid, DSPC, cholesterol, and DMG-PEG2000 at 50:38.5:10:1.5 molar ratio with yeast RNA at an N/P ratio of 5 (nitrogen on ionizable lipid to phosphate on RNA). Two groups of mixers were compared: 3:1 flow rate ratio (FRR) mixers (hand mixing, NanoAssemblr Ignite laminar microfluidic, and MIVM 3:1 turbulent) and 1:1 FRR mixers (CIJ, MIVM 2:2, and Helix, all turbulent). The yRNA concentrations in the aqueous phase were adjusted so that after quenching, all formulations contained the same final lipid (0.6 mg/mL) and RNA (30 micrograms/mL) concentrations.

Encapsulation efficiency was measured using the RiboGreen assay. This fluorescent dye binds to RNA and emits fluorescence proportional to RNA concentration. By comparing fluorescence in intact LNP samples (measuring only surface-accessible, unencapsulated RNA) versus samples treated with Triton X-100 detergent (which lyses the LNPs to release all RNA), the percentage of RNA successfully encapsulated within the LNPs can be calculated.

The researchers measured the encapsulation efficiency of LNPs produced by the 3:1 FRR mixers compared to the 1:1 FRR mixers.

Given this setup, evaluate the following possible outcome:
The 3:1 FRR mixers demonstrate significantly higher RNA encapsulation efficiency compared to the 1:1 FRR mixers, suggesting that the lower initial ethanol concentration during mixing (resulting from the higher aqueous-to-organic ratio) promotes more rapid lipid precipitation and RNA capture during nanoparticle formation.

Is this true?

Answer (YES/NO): YES